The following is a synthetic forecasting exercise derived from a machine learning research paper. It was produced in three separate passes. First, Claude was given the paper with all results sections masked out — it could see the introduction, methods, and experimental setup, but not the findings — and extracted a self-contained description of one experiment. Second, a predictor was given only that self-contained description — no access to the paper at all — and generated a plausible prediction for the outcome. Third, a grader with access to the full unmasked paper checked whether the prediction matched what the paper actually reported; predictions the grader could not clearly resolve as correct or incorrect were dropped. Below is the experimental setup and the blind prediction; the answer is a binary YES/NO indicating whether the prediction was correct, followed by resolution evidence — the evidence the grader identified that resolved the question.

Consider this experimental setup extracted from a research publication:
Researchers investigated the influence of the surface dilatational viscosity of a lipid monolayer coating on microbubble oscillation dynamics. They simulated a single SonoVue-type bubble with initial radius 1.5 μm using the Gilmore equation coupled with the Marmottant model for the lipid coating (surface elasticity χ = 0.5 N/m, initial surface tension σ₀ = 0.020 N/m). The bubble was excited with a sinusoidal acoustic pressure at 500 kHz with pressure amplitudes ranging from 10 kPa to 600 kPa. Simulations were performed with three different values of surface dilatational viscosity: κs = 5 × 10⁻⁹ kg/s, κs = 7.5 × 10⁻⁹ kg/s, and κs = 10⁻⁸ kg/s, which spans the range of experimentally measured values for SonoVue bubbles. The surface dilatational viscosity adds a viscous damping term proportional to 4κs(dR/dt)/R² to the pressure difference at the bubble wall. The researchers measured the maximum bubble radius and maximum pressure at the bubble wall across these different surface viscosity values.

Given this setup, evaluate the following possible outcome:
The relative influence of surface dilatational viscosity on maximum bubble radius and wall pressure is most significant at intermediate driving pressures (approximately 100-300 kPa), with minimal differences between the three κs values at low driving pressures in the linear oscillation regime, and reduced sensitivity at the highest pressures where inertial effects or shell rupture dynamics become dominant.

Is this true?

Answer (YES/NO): YES